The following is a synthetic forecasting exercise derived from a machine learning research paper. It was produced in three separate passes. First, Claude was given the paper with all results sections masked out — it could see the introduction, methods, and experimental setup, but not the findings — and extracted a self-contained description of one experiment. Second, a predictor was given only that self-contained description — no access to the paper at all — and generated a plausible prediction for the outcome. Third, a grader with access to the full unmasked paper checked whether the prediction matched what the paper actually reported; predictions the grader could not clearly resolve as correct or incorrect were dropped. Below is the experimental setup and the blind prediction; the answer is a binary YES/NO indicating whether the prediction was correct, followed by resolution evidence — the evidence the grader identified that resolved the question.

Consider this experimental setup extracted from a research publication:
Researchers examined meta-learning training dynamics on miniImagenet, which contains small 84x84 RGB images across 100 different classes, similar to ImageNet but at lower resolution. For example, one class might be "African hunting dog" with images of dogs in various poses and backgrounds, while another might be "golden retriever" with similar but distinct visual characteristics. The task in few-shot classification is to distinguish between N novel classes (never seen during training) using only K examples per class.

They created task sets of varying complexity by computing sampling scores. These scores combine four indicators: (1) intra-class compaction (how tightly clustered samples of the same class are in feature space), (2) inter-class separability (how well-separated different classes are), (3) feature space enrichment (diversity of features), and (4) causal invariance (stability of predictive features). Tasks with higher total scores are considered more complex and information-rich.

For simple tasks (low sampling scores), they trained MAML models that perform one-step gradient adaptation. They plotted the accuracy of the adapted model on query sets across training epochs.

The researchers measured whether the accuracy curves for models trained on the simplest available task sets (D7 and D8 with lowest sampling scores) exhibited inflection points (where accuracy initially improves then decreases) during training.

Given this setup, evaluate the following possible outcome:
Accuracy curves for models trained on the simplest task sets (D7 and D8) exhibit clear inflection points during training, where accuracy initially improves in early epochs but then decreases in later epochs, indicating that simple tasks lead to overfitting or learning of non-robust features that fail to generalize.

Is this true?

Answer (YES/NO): YES